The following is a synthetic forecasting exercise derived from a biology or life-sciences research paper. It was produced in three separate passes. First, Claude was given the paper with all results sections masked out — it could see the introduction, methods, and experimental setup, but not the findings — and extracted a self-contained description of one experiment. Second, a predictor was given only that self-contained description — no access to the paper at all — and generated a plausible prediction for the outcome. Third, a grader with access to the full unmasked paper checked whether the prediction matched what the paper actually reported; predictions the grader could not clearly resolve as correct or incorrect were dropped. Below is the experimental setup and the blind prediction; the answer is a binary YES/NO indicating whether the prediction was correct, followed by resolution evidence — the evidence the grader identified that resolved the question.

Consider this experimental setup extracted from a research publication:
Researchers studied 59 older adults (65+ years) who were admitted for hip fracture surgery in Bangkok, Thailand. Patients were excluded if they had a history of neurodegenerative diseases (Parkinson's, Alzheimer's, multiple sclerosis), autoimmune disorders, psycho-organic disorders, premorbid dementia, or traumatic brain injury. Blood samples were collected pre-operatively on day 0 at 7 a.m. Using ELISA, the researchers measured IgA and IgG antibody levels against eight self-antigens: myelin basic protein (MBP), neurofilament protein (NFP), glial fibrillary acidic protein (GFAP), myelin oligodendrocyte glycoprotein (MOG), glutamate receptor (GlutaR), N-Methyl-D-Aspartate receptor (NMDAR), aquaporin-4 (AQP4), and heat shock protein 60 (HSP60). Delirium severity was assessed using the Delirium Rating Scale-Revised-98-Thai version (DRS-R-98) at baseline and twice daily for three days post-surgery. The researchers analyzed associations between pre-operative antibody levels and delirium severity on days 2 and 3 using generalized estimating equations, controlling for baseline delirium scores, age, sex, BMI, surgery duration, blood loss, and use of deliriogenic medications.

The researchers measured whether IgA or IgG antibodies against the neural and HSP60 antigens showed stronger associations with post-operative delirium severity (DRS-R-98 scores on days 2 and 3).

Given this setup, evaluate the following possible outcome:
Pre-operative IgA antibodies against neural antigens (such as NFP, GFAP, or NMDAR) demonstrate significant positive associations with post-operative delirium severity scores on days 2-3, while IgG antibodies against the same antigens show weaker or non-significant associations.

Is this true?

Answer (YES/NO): YES